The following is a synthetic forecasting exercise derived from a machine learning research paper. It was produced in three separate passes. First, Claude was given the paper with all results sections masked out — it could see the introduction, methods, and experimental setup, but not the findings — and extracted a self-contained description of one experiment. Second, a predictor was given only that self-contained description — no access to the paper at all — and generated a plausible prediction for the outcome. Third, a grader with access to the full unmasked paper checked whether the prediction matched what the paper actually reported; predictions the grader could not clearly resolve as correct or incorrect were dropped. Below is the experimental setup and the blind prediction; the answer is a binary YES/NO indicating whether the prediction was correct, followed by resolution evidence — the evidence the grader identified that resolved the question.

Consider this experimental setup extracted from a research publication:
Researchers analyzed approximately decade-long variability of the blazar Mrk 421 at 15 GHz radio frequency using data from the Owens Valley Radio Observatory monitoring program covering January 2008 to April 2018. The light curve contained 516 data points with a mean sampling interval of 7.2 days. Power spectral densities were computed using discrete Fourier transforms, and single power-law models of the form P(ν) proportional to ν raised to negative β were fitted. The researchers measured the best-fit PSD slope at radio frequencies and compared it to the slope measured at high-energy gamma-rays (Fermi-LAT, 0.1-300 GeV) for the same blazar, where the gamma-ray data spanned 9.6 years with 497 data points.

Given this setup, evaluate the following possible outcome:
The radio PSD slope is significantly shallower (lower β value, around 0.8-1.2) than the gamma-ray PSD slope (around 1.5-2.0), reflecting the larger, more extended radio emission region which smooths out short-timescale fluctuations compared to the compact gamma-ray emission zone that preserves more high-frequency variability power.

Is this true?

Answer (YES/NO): NO